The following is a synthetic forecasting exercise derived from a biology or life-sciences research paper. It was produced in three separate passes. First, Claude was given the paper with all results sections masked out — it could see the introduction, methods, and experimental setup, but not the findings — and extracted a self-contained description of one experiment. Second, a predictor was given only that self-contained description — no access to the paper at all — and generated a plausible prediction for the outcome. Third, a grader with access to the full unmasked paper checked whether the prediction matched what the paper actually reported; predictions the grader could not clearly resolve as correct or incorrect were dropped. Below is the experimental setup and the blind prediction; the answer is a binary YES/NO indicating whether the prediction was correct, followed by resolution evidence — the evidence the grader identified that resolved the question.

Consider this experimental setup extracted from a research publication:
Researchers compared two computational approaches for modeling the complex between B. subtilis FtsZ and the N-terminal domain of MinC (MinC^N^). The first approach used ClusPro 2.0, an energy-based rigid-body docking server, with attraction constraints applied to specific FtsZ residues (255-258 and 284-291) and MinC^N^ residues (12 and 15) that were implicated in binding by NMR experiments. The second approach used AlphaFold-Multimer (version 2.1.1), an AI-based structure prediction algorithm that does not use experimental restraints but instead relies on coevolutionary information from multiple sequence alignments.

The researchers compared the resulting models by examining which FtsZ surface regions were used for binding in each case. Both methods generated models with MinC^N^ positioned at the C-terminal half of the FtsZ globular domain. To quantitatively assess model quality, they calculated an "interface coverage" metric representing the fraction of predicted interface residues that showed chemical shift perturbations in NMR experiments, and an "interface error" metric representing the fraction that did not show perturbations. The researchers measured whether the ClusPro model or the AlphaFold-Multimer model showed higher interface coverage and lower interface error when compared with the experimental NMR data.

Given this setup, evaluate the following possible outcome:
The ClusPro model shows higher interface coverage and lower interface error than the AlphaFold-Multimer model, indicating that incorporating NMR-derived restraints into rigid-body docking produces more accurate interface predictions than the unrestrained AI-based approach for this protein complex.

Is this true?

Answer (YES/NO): YES